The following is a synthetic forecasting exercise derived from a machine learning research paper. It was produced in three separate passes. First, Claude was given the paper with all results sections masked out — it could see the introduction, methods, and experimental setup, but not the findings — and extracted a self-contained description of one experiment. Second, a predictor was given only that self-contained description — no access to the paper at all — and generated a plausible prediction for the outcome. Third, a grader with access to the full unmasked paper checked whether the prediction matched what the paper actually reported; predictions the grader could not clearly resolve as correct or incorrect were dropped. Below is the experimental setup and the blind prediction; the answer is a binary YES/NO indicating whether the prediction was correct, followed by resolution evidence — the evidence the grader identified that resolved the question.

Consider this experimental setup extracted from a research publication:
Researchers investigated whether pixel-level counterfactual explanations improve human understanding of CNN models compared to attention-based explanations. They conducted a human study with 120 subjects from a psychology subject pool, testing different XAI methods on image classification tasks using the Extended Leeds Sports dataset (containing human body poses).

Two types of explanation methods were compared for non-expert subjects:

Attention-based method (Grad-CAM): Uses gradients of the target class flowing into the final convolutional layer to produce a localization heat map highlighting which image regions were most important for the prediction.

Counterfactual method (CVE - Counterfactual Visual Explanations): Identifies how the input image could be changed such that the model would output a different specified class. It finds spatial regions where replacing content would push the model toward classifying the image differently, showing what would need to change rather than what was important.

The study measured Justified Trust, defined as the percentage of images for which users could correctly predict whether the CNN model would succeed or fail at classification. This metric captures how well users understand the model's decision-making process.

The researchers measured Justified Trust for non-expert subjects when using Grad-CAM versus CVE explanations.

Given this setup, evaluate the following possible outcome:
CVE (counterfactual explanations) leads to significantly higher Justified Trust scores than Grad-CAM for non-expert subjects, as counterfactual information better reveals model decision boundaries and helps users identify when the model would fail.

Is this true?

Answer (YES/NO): YES